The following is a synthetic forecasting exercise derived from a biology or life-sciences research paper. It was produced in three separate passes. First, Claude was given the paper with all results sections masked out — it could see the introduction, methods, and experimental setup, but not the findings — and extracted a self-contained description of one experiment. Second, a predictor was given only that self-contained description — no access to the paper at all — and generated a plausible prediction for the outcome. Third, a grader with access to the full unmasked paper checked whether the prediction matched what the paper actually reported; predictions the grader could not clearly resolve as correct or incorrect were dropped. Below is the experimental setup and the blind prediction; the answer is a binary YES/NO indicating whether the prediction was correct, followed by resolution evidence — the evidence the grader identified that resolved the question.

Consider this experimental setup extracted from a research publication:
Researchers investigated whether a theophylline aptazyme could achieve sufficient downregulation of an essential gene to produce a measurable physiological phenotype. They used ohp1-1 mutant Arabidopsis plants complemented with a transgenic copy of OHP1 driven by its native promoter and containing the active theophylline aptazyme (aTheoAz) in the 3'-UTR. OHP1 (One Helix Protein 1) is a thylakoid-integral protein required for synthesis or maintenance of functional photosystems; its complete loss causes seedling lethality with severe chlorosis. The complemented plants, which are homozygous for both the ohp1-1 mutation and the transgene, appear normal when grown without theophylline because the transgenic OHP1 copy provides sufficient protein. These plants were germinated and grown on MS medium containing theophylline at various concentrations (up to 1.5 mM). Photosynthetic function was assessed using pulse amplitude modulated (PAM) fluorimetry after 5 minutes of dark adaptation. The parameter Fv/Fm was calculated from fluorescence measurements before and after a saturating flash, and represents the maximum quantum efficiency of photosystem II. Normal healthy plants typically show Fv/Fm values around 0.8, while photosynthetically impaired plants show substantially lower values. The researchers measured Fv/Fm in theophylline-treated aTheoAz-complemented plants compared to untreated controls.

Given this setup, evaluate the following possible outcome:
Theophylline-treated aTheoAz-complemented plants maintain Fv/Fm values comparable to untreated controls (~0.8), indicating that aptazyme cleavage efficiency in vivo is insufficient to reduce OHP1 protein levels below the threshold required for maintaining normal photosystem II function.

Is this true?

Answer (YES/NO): NO